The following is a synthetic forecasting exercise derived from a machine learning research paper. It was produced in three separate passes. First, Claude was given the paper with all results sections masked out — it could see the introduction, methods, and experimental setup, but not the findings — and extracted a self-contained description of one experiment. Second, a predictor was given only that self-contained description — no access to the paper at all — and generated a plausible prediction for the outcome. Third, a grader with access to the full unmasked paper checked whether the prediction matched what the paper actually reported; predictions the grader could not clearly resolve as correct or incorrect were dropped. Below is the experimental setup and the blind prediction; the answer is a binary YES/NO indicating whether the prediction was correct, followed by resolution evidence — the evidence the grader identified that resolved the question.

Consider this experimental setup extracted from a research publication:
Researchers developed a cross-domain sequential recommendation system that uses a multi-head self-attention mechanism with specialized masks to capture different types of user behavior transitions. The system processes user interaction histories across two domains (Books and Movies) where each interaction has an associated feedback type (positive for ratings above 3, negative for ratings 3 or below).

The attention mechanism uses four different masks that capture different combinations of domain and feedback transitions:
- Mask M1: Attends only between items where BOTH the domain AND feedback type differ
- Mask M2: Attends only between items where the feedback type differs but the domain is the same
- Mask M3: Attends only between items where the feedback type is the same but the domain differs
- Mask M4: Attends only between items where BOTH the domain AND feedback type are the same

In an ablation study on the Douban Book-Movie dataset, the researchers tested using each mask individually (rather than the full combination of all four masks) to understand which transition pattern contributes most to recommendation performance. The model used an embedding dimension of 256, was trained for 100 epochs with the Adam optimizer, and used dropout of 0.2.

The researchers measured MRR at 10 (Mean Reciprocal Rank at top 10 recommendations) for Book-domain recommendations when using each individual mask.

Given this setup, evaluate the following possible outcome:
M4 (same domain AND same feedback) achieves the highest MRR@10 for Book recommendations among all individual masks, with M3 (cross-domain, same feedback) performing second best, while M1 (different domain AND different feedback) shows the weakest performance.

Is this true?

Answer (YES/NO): NO